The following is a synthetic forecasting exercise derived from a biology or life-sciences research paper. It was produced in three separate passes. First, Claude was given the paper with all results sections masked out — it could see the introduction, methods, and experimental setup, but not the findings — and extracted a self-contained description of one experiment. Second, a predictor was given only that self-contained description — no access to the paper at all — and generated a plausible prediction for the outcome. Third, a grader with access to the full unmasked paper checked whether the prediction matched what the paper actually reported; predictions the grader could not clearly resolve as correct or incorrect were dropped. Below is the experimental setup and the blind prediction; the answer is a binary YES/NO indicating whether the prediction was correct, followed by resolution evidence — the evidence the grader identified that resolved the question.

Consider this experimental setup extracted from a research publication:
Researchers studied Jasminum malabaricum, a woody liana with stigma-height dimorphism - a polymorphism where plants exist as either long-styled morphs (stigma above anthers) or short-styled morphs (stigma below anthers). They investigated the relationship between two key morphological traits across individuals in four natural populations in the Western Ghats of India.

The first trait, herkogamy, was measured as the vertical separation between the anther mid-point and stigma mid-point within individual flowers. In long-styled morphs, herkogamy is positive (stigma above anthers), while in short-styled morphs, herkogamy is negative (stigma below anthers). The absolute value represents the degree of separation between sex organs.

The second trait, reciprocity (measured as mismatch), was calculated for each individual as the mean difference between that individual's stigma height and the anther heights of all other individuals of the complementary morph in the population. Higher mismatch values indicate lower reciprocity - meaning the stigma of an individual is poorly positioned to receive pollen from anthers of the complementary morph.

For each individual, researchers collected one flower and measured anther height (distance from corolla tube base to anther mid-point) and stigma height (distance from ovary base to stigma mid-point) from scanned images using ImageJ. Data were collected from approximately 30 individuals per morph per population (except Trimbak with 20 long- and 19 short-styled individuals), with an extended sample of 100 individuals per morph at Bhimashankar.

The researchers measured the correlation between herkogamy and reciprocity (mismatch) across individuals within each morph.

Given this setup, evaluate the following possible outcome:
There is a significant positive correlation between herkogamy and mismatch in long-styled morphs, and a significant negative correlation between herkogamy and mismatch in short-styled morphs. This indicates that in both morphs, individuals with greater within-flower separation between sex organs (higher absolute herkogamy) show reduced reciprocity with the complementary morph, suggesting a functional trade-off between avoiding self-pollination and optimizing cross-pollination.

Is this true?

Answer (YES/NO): NO